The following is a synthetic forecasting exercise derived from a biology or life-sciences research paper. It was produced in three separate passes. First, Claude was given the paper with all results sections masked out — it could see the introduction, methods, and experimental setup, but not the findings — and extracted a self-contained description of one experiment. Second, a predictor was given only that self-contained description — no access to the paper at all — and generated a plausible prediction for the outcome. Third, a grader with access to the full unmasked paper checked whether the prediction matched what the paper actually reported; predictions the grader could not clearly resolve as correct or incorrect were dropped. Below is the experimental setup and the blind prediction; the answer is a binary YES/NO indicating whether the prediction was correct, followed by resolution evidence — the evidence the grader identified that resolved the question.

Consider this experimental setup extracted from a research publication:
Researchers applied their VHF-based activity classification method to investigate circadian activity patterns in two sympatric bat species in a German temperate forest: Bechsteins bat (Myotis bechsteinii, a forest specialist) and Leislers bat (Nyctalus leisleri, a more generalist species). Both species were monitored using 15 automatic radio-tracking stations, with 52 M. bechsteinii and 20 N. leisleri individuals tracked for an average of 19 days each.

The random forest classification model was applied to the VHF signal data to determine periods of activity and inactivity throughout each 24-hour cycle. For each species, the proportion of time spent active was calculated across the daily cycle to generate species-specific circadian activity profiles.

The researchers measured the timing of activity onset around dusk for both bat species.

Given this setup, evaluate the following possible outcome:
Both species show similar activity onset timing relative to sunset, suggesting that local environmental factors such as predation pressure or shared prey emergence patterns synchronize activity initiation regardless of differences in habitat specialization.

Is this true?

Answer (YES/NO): NO